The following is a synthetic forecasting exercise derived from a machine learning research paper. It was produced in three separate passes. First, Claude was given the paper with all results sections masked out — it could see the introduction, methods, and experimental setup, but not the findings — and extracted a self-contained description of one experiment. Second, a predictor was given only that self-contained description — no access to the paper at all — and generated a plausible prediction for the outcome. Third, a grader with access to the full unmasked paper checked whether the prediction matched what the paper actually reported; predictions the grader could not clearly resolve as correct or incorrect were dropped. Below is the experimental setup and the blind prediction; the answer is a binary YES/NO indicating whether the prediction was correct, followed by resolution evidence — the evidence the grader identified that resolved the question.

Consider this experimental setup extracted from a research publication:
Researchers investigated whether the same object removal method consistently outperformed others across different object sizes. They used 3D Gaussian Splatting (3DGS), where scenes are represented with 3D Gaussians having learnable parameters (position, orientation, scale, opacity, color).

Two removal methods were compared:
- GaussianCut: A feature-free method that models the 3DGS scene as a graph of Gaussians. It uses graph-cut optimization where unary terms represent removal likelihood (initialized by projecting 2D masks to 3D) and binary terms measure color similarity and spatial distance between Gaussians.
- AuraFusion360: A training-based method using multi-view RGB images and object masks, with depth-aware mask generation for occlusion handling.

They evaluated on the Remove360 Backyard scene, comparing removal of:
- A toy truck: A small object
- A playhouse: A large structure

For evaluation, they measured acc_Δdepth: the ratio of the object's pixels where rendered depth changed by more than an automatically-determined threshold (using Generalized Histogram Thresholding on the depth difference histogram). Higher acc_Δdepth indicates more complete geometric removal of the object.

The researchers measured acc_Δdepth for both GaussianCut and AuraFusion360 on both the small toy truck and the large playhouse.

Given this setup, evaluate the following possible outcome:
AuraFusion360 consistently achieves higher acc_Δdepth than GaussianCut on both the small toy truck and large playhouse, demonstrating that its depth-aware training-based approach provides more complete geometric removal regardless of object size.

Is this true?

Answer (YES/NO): NO